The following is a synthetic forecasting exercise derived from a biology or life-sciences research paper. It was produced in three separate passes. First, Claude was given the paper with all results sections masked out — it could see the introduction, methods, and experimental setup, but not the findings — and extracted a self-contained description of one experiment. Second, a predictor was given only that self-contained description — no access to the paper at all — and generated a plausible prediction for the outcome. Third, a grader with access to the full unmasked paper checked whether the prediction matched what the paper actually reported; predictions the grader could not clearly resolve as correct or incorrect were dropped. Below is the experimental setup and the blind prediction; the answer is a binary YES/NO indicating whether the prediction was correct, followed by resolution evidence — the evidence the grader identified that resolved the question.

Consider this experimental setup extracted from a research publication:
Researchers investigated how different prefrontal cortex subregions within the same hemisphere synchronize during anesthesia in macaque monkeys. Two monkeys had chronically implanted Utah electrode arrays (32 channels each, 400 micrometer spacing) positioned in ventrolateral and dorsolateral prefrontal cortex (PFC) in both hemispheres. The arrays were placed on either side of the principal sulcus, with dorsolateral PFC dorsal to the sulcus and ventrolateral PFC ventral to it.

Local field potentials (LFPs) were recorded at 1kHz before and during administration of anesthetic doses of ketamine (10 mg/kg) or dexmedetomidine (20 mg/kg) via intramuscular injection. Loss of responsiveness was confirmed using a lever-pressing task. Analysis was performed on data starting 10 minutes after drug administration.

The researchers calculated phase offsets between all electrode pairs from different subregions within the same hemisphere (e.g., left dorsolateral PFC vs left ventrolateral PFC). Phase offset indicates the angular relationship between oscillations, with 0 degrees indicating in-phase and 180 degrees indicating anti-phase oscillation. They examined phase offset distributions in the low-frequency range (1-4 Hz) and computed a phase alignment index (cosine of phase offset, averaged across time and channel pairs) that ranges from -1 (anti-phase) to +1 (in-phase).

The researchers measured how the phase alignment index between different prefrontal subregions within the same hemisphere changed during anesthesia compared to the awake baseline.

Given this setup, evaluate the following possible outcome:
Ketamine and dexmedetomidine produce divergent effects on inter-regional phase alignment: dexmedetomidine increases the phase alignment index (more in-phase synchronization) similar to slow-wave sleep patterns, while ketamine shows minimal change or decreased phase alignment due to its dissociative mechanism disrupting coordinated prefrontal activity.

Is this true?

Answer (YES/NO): NO